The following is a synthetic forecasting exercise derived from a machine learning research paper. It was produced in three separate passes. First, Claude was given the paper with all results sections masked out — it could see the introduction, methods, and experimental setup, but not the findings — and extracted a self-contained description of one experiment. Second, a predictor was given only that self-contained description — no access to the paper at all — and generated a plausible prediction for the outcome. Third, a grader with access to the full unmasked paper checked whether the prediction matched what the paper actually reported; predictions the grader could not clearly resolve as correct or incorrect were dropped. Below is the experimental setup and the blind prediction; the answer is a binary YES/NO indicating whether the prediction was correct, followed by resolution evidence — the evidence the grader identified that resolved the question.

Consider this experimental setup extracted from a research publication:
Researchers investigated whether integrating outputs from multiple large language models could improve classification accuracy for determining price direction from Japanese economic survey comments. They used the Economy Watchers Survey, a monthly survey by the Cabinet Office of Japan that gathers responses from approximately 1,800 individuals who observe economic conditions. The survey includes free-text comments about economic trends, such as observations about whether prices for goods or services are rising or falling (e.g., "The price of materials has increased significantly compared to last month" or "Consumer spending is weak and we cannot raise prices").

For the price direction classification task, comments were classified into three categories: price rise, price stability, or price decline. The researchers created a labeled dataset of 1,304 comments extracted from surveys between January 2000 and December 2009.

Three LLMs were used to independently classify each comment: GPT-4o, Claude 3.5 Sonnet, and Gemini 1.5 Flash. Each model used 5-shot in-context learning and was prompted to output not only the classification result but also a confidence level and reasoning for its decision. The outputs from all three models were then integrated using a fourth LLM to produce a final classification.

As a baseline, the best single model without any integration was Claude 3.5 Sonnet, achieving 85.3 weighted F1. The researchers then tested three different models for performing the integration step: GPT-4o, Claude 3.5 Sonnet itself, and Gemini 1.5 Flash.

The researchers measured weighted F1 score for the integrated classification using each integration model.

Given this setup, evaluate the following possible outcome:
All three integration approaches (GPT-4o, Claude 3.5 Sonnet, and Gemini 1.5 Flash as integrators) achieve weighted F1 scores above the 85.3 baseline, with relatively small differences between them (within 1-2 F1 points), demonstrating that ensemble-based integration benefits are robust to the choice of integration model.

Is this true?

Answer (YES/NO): NO